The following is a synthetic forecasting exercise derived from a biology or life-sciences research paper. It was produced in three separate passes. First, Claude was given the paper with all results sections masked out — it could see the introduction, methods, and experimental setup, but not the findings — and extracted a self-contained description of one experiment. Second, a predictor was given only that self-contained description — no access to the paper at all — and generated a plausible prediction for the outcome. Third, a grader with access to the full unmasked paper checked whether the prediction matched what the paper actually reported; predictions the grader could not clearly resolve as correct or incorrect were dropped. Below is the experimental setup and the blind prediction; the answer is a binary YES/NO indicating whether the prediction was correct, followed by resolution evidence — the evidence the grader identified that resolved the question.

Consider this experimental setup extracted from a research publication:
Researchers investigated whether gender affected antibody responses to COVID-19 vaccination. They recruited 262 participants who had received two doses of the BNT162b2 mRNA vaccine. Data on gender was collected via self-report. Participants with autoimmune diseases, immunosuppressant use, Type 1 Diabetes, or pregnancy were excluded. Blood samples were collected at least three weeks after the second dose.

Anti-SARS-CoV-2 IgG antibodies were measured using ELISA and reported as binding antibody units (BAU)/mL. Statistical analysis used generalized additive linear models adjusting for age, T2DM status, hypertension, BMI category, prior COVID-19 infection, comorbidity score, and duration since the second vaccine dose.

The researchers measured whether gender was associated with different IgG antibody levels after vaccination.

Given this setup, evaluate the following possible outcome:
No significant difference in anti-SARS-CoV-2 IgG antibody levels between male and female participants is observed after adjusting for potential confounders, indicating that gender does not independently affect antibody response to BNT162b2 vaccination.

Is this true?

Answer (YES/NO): YES